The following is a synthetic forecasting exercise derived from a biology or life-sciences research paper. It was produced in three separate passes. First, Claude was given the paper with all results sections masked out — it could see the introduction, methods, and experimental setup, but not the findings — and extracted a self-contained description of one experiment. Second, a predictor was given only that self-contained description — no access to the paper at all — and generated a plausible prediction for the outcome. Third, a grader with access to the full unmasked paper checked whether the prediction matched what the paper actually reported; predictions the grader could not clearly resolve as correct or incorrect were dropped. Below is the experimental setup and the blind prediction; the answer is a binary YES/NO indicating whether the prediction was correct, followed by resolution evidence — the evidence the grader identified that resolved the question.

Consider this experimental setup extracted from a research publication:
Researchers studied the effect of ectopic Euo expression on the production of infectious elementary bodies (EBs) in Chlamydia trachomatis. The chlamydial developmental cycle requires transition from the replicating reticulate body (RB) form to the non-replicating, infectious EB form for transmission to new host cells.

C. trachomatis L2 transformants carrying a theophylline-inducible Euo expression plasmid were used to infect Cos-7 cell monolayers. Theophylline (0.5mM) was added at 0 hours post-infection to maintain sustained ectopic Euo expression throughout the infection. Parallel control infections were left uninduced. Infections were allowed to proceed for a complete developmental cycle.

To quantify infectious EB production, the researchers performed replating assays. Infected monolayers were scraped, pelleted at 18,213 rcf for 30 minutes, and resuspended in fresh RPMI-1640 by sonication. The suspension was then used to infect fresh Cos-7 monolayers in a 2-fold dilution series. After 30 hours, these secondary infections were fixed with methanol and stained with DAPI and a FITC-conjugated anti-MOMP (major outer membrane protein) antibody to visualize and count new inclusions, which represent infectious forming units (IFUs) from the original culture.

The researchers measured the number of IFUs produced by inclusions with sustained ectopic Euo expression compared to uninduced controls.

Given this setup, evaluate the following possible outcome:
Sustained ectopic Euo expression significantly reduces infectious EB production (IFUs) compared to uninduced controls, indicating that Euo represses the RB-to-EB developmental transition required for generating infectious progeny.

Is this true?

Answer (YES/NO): YES